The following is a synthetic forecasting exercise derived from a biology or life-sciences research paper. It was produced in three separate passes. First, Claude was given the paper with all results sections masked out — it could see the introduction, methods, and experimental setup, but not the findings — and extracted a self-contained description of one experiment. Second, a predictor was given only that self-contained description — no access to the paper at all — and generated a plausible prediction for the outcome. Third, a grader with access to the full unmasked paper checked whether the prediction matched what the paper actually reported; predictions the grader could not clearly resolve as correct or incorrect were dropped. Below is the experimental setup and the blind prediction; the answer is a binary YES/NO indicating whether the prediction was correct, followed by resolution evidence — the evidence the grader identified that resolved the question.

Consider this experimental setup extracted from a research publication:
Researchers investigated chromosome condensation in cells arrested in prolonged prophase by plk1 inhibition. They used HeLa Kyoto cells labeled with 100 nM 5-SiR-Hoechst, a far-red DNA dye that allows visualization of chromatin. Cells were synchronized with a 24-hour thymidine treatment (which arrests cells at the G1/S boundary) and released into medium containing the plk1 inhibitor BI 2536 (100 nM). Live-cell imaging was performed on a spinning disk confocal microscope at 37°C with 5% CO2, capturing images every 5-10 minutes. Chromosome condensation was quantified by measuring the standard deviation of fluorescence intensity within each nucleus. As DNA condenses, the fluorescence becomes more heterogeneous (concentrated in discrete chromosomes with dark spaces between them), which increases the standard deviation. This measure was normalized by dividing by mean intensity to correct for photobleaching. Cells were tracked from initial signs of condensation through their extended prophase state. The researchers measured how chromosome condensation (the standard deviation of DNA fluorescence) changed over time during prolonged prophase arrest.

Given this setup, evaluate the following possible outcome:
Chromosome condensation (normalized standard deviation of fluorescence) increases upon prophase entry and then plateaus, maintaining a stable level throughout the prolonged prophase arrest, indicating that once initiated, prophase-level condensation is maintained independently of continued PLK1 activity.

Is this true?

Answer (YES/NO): NO